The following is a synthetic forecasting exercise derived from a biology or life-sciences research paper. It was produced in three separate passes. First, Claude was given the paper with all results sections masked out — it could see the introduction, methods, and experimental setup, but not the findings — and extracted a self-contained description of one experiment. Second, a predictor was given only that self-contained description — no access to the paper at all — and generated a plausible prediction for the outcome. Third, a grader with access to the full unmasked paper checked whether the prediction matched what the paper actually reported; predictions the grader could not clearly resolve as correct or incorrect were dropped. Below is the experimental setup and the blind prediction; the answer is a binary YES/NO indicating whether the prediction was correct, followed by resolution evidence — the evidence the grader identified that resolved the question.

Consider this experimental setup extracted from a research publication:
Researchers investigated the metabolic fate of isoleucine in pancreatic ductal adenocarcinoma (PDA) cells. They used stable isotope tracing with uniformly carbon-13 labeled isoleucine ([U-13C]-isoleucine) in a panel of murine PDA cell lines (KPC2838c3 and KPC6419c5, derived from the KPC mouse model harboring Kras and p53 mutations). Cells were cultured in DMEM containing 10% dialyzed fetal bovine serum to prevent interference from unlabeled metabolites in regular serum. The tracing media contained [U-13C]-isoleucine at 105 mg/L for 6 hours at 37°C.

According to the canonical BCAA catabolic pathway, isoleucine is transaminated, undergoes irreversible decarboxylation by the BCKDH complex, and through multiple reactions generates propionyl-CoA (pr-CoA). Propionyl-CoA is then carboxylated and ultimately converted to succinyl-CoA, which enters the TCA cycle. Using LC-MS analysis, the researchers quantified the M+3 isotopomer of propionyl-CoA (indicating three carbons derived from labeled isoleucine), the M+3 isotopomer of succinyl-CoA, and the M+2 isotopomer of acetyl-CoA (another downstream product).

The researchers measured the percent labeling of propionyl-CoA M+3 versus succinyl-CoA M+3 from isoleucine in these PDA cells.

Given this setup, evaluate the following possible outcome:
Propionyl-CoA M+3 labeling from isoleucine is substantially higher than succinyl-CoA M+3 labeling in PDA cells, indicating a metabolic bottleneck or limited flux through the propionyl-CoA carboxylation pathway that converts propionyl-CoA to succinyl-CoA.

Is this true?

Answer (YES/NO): YES